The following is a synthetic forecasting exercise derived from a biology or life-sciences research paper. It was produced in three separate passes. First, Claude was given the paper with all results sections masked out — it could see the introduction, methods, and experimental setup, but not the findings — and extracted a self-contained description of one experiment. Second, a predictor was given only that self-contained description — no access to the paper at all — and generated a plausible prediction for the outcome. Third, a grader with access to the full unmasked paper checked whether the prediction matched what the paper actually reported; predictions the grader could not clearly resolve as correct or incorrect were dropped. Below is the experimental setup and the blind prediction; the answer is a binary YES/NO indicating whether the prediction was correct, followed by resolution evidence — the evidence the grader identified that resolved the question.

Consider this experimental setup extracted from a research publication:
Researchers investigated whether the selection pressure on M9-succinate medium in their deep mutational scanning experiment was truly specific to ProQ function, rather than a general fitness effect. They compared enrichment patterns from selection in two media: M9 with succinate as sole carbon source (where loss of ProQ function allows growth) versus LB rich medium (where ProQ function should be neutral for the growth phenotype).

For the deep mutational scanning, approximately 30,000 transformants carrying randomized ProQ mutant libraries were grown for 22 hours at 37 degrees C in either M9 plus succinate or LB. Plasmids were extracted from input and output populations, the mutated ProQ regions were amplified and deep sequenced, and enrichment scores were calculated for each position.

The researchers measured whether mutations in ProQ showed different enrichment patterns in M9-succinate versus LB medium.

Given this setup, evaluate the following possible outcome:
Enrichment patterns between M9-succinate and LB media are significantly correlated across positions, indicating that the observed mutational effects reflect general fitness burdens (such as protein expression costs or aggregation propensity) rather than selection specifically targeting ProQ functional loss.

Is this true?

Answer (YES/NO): NO